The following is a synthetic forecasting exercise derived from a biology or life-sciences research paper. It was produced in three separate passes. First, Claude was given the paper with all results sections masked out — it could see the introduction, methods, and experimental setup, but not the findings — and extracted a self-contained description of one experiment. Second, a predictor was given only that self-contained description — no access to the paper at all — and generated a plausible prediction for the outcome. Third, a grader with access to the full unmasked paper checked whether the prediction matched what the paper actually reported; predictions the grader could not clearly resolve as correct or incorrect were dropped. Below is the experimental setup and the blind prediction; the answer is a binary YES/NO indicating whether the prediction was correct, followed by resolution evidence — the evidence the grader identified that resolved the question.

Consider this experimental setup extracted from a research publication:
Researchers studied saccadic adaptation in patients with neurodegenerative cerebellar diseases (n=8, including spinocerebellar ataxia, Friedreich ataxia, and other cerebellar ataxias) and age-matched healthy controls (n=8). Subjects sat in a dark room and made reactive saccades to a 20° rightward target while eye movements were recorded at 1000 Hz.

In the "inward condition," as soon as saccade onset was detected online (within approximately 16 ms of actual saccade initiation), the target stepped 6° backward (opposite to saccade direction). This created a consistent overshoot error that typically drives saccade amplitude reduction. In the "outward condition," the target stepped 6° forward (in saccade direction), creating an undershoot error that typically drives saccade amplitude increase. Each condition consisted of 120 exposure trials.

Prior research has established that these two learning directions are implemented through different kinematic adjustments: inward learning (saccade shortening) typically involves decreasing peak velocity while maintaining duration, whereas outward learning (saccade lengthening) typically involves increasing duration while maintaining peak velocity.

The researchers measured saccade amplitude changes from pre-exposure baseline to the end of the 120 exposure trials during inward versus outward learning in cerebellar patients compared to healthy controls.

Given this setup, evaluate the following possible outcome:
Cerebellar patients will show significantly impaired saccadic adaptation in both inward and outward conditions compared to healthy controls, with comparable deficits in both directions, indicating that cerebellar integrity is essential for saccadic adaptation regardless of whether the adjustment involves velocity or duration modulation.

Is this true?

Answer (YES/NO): NO